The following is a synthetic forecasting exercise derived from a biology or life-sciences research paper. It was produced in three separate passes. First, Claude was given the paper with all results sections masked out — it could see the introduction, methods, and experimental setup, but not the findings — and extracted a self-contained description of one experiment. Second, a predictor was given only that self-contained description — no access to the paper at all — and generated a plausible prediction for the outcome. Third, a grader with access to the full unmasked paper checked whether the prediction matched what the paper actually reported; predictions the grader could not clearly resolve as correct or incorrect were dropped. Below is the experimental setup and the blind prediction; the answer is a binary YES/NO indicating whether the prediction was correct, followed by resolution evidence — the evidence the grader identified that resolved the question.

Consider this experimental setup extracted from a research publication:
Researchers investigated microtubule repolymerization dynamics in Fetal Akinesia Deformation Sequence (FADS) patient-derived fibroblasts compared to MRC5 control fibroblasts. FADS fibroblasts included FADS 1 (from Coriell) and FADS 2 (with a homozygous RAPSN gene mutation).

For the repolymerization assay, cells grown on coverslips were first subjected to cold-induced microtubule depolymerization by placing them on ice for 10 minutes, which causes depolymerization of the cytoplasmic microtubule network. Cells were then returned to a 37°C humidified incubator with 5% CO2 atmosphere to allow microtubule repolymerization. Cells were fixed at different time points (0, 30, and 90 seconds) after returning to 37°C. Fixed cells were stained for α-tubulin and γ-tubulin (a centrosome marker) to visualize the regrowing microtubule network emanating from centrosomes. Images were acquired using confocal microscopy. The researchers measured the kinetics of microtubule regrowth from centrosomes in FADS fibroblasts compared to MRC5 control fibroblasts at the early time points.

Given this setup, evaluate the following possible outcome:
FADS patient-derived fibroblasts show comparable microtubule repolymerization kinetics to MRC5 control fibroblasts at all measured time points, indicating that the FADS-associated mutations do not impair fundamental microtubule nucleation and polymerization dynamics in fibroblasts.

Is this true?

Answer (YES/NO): NO